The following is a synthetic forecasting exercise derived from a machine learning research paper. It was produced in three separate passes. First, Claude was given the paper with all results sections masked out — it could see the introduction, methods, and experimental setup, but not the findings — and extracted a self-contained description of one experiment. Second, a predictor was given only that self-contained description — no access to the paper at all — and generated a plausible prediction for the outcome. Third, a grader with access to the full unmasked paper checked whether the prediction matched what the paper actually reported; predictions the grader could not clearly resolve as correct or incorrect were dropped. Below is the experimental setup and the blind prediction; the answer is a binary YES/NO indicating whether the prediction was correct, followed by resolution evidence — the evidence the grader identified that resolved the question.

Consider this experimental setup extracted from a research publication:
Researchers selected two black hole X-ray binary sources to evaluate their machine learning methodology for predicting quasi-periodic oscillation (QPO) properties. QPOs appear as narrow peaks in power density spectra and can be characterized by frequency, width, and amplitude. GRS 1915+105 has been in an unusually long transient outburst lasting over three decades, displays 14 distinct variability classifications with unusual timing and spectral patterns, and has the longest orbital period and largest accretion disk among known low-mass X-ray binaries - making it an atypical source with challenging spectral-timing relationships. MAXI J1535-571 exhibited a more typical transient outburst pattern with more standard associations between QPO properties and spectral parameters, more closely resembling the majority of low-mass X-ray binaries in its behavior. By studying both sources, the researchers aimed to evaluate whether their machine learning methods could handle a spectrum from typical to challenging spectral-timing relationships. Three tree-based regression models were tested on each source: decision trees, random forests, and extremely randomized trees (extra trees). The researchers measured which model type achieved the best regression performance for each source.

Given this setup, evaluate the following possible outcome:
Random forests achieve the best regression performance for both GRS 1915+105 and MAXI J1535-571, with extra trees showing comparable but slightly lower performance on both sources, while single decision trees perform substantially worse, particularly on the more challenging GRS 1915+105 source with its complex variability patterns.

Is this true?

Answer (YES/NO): NO